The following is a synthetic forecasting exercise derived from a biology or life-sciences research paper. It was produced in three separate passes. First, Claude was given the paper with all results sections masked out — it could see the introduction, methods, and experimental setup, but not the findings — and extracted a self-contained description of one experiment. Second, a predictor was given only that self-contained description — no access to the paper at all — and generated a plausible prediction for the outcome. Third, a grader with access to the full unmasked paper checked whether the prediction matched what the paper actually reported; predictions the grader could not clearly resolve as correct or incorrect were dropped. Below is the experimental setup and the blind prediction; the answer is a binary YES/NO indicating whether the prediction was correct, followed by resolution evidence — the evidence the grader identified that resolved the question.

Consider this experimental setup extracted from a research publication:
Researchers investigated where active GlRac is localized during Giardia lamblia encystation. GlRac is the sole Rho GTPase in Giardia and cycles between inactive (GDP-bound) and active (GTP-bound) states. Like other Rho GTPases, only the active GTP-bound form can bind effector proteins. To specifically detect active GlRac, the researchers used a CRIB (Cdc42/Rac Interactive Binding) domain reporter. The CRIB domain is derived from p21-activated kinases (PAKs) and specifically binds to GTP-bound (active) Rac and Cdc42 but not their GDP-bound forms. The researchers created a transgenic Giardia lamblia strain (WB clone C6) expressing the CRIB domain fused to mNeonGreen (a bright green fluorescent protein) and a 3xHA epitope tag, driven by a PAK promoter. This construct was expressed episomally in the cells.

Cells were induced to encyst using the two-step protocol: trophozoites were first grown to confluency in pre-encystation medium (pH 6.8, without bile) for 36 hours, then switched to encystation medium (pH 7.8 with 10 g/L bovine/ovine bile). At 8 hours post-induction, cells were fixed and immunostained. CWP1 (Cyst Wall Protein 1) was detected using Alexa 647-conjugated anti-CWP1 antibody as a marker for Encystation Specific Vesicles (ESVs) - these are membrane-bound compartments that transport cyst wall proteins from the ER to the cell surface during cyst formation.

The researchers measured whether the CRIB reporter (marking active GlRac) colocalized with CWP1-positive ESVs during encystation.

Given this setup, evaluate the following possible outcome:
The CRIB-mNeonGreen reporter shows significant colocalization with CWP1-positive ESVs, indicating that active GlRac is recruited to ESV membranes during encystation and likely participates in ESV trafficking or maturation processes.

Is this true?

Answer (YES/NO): YES